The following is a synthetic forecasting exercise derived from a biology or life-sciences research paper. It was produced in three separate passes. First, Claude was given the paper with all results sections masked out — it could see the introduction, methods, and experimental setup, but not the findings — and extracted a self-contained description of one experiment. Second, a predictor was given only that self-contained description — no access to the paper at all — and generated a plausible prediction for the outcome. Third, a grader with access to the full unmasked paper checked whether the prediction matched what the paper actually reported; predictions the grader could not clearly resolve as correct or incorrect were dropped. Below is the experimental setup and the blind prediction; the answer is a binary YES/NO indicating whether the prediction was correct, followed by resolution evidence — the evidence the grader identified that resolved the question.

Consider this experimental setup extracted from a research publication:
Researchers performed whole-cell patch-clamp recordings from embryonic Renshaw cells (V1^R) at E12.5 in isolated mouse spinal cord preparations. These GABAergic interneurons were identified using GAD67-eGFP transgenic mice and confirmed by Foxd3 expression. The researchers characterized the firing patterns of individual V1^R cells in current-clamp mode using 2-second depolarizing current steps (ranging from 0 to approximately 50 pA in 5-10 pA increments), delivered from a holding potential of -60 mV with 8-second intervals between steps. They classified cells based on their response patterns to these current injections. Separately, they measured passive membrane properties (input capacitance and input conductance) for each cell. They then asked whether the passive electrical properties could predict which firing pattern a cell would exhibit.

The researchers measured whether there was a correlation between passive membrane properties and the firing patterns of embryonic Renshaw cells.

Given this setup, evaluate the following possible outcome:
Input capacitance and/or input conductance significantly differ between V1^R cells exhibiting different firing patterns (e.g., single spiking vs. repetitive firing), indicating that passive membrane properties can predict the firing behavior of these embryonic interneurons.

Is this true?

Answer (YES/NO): NO